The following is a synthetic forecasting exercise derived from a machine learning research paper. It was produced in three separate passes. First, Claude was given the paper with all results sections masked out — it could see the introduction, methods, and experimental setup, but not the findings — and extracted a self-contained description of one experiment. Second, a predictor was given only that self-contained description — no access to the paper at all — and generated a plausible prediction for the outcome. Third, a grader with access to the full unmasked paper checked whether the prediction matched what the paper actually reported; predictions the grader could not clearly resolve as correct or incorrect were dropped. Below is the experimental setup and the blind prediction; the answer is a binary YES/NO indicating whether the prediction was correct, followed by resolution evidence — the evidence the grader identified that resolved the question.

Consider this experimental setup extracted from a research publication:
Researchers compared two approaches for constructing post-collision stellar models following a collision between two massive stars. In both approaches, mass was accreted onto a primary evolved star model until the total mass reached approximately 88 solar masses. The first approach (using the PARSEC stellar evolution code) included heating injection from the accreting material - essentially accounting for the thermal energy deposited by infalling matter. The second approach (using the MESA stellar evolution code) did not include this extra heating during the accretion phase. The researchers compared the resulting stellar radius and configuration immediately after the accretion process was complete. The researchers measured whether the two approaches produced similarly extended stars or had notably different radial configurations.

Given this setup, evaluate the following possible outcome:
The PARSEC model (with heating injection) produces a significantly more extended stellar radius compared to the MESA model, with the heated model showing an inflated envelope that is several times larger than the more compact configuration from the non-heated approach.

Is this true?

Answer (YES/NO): YES